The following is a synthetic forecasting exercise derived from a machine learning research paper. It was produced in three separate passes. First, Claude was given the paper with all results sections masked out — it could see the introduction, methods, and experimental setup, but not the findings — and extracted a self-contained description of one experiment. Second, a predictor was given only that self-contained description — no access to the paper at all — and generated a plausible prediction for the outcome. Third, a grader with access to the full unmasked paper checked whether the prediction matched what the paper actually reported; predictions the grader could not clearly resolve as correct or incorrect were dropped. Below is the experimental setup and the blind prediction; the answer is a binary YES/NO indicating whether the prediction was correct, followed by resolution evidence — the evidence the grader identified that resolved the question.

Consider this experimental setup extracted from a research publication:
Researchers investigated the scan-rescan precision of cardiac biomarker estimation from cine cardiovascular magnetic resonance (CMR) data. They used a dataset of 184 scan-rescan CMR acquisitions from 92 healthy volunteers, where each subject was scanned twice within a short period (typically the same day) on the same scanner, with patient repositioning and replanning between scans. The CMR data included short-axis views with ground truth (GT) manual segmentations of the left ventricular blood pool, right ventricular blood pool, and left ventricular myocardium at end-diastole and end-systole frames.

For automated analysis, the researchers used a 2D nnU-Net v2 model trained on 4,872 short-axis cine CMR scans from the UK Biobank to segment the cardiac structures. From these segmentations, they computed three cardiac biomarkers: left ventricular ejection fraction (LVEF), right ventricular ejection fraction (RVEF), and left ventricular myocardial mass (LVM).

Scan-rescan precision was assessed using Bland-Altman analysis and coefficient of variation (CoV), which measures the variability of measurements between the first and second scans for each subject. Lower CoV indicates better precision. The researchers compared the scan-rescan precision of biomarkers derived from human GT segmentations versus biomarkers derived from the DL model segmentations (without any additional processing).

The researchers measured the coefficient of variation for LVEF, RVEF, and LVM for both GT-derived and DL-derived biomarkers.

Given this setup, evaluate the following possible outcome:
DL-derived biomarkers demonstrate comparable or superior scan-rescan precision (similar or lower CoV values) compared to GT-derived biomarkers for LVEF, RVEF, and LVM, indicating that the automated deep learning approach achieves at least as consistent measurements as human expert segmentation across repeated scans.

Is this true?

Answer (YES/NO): NO